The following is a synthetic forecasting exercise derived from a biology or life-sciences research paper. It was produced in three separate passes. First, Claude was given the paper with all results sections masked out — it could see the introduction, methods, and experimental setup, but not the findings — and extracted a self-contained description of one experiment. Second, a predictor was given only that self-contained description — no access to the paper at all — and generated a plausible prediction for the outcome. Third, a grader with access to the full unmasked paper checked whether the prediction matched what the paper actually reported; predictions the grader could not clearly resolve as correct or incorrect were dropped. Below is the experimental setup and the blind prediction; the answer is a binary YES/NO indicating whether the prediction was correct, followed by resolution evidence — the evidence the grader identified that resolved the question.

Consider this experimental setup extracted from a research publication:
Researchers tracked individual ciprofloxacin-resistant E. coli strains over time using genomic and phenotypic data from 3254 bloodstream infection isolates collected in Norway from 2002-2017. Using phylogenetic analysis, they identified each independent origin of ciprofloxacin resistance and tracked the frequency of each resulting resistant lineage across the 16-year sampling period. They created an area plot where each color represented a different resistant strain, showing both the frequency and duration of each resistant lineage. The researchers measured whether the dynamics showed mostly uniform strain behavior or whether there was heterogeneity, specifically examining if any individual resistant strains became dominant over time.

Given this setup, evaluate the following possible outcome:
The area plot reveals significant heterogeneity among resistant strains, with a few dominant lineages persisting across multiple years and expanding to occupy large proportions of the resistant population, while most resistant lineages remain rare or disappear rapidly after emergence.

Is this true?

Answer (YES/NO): YES